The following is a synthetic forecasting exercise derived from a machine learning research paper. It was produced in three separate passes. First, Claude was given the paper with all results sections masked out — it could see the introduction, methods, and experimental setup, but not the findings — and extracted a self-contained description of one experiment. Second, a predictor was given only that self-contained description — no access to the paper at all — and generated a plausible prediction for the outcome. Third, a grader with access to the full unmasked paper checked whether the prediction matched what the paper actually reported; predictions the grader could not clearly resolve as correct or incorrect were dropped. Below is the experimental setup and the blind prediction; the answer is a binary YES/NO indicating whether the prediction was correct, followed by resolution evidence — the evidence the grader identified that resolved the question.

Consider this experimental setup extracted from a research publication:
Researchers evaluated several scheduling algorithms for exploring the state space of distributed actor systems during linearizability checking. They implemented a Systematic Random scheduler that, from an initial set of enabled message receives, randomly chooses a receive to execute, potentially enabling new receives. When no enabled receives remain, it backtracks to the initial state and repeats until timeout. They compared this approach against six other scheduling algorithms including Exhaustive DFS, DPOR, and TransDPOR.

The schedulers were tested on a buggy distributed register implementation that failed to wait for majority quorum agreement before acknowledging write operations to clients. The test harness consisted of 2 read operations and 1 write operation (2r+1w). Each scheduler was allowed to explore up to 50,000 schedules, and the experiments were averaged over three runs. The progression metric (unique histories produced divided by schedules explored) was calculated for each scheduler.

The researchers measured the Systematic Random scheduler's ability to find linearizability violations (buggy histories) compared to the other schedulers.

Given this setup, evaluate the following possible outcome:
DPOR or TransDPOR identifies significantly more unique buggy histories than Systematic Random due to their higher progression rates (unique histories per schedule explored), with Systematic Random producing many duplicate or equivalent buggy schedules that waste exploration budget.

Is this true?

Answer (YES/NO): NO